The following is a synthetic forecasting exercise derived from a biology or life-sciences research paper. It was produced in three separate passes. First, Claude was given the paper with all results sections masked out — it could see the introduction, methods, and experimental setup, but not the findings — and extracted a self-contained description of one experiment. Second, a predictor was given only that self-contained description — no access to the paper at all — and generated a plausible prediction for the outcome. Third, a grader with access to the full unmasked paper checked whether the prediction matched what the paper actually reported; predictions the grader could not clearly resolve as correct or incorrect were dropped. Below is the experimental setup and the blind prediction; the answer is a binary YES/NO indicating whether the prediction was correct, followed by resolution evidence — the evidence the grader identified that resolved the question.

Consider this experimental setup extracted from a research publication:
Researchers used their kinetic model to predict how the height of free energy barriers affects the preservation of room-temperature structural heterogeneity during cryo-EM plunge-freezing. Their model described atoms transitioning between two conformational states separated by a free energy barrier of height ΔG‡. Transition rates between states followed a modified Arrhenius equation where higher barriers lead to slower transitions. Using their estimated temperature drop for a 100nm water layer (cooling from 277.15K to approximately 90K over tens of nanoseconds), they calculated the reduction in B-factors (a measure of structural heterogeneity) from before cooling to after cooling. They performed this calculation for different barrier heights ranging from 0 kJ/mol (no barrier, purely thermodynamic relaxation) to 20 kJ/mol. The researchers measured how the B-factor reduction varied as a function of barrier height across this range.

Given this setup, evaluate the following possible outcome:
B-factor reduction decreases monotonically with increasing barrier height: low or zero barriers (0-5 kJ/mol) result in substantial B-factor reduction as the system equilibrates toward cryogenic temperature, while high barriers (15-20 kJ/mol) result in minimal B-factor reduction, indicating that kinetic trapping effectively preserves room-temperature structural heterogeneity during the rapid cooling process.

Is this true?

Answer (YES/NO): YES